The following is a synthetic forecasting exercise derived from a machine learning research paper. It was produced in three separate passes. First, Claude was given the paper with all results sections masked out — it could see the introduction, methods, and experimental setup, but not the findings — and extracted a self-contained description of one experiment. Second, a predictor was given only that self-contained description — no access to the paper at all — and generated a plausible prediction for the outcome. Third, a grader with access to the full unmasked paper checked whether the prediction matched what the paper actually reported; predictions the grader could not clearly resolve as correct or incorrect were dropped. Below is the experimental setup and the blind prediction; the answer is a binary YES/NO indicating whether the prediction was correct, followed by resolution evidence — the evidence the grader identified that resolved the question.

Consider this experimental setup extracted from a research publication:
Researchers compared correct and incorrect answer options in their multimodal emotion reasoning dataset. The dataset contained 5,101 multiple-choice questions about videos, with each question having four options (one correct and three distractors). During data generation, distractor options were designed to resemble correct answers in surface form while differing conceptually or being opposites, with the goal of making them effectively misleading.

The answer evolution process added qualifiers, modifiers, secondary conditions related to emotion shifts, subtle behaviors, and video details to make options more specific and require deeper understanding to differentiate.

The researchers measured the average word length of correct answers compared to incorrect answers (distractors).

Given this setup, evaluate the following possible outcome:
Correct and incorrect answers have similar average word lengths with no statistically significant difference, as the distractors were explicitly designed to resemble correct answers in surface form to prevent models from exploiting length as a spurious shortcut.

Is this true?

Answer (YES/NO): YES